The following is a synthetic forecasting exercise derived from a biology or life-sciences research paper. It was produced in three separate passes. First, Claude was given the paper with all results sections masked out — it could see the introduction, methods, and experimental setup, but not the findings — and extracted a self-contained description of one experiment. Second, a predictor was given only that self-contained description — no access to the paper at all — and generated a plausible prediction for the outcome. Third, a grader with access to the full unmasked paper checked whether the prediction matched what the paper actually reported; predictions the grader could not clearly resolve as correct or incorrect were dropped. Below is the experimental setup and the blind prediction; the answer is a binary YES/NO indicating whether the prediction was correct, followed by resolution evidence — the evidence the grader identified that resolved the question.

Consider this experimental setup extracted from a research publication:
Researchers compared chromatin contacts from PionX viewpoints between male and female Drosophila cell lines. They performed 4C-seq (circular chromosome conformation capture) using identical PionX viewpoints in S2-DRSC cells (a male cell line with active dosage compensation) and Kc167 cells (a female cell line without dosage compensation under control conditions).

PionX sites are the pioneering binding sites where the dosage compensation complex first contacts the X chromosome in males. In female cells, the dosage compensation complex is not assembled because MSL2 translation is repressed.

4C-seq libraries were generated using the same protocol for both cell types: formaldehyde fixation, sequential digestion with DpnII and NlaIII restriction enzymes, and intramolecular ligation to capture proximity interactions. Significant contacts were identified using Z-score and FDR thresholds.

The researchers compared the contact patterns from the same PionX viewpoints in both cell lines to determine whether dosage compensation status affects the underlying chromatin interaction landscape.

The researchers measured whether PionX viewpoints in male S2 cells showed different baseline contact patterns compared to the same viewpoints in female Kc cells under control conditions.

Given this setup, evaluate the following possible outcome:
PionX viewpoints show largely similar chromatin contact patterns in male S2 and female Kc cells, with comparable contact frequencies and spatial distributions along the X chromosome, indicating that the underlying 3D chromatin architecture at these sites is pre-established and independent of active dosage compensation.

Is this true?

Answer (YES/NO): YES